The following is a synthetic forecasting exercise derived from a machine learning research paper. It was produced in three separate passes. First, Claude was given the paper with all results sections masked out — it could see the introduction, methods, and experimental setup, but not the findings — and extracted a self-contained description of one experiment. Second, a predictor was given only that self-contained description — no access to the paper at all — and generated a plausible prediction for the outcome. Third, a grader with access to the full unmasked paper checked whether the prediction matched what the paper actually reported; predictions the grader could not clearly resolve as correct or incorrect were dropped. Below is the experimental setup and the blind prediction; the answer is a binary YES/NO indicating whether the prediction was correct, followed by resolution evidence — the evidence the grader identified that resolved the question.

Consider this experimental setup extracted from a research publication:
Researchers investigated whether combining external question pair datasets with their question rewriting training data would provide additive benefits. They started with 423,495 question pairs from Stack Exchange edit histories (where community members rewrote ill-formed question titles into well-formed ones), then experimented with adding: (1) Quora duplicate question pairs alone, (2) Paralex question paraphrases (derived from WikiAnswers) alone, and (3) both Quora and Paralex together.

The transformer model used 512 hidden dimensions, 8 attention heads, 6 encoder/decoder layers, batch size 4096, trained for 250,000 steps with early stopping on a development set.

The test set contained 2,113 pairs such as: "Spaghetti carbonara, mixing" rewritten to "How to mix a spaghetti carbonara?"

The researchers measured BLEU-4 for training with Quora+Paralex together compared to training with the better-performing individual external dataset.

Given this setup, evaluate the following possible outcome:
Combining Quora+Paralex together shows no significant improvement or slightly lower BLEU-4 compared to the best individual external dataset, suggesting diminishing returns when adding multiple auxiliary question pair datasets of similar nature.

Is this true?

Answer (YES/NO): YES